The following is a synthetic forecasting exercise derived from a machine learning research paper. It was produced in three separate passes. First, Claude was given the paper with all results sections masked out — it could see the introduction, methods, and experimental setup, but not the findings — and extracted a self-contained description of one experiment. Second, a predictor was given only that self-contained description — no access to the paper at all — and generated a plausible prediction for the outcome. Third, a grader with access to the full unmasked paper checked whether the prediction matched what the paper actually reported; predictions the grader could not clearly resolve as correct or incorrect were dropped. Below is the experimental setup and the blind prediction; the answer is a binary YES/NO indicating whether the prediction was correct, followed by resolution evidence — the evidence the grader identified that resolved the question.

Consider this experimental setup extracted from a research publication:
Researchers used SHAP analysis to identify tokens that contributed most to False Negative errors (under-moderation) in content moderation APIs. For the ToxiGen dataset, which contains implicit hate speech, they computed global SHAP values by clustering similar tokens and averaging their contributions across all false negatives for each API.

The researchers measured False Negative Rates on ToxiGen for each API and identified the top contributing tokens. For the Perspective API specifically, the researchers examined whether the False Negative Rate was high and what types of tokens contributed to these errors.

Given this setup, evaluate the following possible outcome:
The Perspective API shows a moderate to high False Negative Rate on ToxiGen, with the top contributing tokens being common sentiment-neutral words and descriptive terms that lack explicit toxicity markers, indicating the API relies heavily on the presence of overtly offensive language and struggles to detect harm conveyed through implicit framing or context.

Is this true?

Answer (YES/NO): YES